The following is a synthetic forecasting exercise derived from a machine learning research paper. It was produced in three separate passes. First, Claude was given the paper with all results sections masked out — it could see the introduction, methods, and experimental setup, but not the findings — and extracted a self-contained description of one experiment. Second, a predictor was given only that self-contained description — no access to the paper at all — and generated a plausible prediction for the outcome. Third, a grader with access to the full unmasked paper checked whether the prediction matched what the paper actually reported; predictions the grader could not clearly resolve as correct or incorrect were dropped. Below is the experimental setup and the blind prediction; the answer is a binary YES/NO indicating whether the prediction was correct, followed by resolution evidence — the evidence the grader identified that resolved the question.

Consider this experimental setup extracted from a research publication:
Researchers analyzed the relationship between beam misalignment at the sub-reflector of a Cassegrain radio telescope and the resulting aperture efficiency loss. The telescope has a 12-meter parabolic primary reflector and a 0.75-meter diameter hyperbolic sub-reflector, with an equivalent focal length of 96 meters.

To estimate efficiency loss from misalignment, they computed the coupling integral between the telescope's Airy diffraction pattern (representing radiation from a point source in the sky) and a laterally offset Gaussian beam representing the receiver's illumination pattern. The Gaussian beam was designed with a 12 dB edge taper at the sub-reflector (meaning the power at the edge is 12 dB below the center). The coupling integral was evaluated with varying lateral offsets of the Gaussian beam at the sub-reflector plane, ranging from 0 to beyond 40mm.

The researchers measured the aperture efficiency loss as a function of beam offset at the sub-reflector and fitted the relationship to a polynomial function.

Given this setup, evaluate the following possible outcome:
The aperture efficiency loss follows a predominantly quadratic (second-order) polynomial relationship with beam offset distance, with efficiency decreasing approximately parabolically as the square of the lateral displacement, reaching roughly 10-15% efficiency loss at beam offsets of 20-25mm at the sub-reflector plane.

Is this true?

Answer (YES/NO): NO